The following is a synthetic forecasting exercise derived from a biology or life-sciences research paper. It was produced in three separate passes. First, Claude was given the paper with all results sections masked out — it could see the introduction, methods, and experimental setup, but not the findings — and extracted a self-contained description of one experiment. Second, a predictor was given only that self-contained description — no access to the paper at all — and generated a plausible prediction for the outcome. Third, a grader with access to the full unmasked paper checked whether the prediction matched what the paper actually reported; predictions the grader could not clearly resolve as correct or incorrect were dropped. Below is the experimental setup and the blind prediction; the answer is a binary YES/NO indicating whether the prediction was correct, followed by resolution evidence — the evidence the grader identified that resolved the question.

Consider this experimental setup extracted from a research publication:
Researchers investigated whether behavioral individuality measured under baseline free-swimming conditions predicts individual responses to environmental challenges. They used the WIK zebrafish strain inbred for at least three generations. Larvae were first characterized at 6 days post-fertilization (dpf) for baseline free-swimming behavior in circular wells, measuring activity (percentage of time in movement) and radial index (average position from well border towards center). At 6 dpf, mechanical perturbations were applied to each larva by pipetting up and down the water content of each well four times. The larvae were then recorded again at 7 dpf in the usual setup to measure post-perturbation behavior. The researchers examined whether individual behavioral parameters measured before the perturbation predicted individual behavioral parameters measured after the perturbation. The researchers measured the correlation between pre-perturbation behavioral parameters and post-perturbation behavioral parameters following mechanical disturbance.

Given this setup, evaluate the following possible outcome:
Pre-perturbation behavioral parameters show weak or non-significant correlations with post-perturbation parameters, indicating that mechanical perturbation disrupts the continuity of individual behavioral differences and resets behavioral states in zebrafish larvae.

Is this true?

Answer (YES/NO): NO